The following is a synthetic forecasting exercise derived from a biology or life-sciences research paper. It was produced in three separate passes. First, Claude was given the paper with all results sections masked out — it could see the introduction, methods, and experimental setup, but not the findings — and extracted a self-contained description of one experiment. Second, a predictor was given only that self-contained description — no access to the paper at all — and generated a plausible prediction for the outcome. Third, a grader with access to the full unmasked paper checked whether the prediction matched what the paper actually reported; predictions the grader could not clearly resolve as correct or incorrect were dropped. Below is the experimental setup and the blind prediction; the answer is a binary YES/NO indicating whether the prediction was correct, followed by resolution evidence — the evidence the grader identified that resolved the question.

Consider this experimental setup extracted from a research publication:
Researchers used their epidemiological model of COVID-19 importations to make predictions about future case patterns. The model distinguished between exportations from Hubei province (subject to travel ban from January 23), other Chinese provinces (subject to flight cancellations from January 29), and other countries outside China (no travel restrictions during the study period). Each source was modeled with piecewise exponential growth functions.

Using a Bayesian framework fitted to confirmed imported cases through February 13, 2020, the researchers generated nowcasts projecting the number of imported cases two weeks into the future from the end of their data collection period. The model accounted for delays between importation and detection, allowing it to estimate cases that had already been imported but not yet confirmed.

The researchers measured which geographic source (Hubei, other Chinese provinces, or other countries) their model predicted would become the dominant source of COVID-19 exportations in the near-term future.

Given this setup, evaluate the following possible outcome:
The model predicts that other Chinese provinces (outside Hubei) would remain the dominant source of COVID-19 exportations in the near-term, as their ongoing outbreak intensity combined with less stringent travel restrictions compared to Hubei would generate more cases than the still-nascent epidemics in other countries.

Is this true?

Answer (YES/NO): NO